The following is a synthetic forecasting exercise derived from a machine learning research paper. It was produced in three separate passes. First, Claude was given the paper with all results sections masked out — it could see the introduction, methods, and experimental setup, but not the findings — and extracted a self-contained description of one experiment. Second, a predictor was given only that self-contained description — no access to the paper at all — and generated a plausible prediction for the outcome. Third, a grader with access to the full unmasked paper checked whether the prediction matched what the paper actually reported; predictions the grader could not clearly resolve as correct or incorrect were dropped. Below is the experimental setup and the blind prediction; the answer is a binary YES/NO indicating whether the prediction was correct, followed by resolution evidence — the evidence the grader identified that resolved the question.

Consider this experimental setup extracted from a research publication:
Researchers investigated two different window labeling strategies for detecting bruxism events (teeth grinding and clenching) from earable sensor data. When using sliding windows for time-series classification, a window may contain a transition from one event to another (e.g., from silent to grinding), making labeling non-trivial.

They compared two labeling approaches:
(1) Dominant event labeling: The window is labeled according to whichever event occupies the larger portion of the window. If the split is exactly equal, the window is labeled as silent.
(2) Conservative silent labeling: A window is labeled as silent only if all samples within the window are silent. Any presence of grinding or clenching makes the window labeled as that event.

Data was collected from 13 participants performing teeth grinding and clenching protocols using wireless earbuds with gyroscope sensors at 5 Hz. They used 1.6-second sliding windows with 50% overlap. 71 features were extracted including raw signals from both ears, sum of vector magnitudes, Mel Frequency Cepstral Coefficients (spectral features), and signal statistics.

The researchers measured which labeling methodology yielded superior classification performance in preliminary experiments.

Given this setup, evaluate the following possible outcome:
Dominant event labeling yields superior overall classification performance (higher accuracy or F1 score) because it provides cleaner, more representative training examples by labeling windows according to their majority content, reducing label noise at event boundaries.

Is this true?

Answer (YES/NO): YES